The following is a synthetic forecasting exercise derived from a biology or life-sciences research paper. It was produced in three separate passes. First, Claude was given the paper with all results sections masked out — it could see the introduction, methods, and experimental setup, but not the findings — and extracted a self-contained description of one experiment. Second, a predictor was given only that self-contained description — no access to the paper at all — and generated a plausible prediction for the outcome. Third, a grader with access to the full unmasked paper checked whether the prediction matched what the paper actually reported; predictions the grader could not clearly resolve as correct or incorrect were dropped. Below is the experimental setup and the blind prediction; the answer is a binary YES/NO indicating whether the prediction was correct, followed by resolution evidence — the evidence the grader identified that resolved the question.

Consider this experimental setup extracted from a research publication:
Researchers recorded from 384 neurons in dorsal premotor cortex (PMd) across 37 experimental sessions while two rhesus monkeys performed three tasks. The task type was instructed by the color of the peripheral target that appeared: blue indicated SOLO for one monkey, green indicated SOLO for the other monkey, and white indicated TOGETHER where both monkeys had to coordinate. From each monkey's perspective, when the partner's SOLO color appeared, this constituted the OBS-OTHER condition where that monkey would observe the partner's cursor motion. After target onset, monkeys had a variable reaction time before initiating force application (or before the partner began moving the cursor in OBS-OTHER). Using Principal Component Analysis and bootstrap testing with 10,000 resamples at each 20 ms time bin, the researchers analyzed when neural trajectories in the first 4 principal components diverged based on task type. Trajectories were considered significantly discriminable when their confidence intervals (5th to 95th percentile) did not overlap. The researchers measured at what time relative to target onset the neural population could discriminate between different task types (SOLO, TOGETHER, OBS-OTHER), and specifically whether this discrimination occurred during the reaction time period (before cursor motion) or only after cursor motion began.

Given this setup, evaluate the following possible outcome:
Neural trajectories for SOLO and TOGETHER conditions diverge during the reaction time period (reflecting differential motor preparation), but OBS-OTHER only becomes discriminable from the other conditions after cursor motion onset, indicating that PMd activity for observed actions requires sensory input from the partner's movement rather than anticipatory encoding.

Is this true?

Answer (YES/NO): NO